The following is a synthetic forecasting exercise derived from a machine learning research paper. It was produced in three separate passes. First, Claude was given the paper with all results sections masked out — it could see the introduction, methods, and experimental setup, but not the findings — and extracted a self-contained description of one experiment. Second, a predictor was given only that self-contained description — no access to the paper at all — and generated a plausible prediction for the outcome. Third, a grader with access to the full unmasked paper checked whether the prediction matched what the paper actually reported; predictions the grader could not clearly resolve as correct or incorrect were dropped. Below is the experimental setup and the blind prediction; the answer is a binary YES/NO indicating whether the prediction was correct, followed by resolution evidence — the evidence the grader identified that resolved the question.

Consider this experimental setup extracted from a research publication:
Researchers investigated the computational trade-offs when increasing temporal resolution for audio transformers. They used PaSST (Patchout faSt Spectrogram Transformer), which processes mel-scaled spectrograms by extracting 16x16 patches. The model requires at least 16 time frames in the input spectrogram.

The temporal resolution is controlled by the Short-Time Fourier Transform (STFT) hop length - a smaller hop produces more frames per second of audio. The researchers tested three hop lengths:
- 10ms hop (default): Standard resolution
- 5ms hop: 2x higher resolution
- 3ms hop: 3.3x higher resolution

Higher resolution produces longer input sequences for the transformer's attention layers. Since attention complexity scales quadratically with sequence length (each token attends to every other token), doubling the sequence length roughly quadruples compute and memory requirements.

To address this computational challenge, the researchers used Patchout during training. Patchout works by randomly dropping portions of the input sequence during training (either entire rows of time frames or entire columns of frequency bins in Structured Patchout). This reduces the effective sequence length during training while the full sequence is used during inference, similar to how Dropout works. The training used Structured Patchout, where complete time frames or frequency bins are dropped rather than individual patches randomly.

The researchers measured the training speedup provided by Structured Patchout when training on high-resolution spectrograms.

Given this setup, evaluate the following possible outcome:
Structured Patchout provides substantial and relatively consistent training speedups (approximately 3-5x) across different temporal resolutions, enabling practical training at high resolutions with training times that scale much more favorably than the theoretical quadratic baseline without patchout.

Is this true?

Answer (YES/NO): NO